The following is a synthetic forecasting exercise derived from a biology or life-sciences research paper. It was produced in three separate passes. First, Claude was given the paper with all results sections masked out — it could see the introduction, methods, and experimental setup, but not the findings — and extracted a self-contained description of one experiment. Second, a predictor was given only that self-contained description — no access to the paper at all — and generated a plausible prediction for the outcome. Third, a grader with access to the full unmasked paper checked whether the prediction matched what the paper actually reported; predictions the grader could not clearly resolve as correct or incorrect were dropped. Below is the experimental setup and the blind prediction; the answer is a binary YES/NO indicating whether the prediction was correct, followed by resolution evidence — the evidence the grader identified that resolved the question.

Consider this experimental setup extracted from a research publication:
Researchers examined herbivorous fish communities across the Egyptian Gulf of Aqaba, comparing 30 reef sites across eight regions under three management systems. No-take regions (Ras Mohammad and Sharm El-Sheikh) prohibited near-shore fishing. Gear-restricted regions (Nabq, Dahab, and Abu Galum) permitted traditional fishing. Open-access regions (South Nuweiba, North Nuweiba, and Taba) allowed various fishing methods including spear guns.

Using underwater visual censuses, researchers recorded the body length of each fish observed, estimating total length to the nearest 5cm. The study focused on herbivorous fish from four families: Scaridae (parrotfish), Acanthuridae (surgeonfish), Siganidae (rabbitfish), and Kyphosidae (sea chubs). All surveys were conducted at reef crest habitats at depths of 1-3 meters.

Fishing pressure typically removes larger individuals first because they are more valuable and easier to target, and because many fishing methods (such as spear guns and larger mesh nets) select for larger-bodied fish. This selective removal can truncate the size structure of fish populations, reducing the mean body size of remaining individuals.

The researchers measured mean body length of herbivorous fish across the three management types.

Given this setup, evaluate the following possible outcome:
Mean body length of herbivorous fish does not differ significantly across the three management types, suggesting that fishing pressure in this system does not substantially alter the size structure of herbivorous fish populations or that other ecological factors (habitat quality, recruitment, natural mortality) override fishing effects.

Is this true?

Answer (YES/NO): NO